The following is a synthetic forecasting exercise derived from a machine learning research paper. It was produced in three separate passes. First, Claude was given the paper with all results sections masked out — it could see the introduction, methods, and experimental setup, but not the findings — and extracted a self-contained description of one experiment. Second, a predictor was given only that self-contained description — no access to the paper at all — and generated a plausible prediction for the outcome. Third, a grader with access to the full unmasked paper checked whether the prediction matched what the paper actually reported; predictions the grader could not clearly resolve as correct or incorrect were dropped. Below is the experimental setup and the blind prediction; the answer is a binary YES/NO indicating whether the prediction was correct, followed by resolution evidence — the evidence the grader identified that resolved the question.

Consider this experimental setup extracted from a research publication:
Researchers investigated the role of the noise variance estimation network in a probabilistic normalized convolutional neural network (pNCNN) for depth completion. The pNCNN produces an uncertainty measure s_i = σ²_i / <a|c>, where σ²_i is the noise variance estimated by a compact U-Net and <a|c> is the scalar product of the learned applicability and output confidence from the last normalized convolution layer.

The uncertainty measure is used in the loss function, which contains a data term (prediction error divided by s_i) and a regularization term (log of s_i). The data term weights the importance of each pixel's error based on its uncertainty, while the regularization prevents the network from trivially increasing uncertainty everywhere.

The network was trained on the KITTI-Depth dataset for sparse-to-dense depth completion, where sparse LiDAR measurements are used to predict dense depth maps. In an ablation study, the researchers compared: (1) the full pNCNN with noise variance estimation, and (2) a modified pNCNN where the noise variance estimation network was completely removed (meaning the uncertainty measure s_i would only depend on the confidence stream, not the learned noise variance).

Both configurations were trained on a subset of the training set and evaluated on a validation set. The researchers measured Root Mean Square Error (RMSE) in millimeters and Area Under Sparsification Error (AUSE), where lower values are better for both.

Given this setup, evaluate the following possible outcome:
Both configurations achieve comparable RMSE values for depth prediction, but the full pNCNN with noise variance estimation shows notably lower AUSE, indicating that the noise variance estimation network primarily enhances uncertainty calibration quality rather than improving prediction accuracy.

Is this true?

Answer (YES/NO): NO